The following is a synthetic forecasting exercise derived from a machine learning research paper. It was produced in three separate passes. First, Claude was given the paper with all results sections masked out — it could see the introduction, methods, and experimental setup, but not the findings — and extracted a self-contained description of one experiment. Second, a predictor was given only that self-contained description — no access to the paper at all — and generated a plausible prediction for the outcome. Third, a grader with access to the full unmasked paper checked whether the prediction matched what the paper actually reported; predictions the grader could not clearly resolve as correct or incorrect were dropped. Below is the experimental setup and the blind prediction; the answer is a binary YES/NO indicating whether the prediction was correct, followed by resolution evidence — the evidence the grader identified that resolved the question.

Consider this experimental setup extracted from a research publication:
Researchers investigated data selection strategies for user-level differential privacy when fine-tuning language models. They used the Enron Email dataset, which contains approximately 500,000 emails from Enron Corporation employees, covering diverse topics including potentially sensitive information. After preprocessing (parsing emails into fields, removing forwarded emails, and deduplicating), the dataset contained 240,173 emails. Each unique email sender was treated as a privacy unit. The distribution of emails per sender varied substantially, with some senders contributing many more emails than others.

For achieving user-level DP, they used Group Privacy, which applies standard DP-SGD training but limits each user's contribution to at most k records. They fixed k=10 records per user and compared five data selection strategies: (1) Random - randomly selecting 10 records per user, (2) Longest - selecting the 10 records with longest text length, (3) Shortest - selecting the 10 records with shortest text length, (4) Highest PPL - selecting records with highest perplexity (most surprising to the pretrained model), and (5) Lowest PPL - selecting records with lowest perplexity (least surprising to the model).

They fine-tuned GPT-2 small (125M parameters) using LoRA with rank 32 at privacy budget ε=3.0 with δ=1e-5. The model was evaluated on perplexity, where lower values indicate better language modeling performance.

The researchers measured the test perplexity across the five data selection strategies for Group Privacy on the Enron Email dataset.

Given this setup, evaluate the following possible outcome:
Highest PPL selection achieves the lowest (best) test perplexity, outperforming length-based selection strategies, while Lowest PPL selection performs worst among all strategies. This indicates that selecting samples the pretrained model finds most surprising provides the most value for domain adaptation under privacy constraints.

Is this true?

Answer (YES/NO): NO